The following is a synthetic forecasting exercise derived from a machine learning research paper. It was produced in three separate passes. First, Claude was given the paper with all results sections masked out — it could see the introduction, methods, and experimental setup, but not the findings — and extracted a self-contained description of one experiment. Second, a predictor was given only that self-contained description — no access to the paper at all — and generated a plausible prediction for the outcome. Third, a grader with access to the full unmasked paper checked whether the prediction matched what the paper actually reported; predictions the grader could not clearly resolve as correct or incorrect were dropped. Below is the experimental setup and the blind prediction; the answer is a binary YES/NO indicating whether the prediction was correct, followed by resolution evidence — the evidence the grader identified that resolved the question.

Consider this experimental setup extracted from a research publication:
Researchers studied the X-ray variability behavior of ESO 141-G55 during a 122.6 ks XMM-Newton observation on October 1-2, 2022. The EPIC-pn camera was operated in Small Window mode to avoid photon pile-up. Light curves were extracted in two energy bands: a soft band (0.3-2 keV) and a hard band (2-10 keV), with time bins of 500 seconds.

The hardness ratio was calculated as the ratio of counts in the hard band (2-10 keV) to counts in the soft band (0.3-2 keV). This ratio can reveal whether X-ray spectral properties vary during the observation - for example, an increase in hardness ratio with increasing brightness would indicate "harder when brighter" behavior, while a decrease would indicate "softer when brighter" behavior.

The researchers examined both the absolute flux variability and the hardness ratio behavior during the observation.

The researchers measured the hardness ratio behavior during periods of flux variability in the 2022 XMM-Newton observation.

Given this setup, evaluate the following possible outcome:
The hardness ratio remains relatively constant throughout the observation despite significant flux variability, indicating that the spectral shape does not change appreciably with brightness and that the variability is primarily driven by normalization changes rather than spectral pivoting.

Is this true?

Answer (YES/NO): YES